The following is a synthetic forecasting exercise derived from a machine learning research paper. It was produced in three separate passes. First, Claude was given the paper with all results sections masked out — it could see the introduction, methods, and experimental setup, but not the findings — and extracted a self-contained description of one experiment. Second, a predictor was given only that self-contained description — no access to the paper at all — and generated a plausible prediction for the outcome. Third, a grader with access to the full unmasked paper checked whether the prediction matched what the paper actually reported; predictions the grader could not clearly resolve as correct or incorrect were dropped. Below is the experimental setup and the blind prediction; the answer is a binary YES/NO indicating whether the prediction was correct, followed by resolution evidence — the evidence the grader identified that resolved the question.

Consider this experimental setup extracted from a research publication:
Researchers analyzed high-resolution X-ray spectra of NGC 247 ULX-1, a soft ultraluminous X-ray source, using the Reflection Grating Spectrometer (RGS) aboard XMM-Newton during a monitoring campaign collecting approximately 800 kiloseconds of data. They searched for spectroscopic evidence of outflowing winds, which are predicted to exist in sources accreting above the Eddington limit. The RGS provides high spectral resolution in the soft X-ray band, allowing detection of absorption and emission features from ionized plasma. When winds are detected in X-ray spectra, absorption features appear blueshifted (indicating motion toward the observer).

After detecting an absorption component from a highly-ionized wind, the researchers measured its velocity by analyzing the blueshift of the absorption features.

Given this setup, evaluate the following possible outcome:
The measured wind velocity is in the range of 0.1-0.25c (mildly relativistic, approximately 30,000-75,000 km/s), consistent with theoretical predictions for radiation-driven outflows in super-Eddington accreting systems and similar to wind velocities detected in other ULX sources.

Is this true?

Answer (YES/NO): YES